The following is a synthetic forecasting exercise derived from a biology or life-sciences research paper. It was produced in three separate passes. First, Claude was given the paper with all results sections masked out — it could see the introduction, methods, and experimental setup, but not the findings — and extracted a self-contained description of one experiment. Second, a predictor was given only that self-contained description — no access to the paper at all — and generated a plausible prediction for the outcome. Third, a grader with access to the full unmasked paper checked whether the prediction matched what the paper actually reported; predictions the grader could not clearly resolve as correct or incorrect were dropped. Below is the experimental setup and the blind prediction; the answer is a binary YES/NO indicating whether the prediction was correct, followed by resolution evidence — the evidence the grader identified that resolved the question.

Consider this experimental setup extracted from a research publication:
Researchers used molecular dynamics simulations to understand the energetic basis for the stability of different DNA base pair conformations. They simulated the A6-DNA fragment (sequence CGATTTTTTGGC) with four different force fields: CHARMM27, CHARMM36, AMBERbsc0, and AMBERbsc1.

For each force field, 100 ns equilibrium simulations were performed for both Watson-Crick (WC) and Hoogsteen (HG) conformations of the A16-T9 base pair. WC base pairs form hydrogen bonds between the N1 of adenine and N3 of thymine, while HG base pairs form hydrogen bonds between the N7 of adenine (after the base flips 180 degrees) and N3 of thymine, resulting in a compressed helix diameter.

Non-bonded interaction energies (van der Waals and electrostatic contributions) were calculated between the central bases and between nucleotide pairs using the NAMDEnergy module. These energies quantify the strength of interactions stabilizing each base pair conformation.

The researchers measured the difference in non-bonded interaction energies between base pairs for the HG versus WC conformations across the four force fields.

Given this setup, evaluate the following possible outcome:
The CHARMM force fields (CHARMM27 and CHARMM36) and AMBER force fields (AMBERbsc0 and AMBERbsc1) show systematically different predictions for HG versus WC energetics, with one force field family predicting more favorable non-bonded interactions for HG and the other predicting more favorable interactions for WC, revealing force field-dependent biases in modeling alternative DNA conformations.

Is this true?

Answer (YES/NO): NO